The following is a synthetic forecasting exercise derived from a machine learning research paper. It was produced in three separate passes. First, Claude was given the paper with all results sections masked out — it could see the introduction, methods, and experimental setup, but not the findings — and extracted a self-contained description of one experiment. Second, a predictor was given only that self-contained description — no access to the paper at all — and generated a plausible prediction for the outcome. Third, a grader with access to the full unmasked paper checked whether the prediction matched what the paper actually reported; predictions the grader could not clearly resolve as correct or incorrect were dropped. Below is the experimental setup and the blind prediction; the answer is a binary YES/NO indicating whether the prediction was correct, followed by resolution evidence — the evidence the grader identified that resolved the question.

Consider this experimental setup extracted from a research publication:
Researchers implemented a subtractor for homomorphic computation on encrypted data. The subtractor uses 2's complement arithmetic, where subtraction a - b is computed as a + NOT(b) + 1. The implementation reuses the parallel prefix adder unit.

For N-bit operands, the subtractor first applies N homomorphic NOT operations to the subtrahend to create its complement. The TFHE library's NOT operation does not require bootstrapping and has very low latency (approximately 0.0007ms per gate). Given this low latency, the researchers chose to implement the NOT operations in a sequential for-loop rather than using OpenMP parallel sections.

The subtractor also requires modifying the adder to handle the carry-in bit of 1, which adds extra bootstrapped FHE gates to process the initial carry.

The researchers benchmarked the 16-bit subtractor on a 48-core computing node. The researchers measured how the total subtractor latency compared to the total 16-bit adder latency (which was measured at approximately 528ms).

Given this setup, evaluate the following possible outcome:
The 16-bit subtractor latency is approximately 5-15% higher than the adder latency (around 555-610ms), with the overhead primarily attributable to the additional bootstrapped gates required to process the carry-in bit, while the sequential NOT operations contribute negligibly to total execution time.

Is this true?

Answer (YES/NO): NO